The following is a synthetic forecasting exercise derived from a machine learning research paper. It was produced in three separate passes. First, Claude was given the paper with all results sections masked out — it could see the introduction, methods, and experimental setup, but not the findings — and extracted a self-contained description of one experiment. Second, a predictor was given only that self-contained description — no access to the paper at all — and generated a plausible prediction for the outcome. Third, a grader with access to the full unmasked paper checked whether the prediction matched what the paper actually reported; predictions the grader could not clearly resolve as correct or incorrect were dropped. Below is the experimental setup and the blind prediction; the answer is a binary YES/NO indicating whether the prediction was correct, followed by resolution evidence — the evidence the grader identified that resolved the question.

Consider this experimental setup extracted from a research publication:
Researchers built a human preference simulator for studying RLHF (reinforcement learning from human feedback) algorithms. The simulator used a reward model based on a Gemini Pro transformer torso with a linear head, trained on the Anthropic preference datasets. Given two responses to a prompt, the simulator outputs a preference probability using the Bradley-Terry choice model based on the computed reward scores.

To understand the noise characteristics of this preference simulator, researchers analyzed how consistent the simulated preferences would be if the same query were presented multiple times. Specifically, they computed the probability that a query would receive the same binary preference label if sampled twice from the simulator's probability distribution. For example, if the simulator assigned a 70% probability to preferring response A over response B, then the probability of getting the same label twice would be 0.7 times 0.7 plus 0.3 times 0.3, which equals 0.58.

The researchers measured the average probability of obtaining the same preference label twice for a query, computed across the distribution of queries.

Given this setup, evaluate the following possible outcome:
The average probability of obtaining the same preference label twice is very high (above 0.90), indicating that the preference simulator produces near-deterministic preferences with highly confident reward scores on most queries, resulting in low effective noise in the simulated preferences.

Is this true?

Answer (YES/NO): NO